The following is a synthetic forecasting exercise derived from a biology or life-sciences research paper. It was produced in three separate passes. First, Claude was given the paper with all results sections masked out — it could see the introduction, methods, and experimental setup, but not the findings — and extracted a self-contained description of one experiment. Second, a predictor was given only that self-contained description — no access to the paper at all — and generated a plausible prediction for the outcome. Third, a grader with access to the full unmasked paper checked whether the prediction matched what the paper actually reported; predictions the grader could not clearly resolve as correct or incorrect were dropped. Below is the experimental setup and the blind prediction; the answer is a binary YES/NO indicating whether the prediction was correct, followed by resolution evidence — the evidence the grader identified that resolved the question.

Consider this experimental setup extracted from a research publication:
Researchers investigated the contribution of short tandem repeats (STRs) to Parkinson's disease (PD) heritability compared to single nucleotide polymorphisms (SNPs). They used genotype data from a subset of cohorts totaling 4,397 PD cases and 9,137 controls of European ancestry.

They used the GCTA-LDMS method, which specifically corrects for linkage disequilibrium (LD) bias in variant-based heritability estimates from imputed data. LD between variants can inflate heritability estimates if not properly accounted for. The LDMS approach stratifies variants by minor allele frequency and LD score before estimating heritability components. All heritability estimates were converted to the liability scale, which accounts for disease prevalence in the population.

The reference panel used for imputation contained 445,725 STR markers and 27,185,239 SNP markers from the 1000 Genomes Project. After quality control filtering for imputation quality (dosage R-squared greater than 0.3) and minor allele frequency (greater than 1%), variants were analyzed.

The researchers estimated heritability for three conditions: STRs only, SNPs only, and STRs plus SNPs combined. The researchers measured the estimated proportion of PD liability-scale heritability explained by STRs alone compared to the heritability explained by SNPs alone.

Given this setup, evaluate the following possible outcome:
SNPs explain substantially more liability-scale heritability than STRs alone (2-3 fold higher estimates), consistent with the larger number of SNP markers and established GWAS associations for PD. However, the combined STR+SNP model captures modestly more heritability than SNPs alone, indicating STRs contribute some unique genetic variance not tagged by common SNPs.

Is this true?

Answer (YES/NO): NO